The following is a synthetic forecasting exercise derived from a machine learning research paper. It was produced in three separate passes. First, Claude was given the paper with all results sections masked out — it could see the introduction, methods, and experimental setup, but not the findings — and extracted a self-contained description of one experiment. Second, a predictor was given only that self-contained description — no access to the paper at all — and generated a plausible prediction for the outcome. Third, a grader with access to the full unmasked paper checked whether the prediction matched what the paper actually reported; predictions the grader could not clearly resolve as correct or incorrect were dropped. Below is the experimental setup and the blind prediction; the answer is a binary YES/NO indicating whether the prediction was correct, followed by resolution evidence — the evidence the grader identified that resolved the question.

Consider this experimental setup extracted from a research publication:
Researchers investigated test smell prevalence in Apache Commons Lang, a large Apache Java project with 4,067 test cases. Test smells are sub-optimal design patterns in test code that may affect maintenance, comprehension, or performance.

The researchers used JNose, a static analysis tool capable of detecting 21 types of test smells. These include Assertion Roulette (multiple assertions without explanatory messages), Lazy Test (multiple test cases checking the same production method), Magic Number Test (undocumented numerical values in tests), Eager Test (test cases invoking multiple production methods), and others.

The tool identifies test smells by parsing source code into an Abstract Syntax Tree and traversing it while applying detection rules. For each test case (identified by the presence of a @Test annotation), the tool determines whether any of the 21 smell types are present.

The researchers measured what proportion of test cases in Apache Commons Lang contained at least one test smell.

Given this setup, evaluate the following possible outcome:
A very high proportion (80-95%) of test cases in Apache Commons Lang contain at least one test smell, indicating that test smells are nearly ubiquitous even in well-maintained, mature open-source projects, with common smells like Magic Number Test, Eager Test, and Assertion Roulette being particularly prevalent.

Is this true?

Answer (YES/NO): NO